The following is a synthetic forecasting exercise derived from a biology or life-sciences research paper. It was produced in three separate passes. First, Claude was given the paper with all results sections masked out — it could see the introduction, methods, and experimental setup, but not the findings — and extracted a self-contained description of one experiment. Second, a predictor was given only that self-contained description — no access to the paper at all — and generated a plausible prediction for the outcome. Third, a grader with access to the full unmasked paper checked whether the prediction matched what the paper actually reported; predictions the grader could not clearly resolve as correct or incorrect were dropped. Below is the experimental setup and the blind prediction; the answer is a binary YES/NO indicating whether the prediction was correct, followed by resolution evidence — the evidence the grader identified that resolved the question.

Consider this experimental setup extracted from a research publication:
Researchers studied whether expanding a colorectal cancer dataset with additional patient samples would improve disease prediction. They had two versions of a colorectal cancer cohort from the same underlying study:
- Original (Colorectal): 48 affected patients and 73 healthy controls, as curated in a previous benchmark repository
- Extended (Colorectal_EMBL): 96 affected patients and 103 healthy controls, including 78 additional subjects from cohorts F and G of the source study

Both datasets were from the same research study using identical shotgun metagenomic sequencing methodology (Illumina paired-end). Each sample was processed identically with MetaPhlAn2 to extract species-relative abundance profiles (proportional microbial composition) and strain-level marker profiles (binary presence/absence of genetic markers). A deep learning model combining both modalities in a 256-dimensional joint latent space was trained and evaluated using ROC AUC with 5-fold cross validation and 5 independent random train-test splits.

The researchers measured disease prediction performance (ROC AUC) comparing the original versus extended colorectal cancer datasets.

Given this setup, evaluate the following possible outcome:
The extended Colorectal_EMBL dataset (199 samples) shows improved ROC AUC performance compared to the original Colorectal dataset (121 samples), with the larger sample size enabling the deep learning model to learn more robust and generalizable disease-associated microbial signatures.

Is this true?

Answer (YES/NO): YES